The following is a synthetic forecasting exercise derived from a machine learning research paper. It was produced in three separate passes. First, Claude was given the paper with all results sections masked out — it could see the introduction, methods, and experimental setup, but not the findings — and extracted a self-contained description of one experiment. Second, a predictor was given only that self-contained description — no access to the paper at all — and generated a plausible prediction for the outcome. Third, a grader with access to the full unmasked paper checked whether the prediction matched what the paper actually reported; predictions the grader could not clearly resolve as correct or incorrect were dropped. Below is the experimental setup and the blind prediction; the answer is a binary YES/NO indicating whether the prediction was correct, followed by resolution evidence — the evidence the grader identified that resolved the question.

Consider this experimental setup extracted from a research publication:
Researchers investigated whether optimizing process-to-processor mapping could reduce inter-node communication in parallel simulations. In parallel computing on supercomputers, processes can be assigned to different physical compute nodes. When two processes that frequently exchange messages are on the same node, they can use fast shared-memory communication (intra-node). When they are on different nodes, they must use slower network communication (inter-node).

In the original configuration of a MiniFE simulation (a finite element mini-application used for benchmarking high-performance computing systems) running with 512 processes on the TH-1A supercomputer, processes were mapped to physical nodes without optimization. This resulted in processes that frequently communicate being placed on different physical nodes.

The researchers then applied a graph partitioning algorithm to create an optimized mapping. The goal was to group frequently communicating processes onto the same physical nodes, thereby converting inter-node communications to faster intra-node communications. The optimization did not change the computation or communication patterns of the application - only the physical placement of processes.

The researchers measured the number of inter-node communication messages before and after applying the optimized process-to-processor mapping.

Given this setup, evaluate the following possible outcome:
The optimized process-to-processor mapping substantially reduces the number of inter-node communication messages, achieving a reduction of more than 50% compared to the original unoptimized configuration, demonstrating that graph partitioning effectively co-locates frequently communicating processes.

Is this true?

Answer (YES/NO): NO